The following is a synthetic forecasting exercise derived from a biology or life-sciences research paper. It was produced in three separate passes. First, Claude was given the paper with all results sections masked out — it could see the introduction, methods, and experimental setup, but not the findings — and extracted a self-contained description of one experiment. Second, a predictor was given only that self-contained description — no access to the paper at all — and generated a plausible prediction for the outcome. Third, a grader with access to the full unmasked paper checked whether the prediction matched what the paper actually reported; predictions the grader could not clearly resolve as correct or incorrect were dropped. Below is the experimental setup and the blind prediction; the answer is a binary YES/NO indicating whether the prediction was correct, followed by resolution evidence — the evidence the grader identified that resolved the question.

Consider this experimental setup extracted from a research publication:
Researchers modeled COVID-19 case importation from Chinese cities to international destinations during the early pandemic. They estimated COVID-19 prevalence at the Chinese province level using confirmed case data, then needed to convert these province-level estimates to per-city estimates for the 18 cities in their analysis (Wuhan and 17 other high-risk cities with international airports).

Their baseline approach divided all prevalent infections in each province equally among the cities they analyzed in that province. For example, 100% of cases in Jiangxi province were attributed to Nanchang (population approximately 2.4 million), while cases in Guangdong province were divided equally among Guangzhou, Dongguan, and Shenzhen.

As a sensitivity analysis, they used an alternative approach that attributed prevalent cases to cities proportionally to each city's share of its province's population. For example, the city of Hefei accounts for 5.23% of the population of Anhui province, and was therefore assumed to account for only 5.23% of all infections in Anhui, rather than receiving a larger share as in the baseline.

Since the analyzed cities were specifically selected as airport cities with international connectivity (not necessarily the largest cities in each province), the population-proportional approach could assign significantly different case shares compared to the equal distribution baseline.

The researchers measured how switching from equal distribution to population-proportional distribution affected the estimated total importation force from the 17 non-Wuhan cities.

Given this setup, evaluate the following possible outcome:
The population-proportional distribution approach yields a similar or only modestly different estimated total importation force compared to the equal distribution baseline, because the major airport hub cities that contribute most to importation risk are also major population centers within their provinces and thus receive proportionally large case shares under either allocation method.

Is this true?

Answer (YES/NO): YES